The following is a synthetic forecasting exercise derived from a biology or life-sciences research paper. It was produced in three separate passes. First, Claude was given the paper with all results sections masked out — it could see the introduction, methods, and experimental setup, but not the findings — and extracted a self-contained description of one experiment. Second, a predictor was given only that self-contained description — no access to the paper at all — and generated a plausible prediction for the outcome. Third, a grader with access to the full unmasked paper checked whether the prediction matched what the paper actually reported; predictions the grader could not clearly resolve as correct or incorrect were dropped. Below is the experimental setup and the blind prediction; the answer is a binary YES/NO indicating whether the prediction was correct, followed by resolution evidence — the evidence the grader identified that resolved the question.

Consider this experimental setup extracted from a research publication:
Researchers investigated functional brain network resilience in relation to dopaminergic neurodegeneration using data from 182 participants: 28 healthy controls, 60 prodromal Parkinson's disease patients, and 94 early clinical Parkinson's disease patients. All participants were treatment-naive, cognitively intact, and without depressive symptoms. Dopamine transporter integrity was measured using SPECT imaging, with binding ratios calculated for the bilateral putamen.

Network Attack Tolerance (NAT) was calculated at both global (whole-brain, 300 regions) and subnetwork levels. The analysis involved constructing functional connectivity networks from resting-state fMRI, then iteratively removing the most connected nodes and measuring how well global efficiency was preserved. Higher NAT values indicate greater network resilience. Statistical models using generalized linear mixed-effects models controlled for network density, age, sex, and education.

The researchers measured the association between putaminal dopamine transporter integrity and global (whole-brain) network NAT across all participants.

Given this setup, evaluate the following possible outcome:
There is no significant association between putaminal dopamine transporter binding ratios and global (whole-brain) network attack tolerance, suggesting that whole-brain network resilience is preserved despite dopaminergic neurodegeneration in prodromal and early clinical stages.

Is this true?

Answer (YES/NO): YES